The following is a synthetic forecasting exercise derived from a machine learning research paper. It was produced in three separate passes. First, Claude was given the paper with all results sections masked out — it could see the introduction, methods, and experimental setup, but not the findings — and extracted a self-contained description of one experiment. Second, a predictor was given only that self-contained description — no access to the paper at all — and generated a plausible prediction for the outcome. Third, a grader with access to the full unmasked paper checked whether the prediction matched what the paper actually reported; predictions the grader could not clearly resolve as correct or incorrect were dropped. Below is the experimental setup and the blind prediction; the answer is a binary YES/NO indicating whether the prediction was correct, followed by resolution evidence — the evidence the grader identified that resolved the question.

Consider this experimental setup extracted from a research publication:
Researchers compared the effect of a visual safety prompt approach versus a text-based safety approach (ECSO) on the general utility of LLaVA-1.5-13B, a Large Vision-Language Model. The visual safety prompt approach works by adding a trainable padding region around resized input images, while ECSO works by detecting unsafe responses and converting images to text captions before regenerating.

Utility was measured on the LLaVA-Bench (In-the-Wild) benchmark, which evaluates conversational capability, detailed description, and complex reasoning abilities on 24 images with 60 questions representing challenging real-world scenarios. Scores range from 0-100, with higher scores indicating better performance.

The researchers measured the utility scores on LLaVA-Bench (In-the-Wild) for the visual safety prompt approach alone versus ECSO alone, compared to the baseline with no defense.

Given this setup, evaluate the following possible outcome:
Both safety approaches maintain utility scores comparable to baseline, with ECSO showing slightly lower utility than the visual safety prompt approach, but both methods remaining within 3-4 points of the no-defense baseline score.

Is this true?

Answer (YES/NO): NO